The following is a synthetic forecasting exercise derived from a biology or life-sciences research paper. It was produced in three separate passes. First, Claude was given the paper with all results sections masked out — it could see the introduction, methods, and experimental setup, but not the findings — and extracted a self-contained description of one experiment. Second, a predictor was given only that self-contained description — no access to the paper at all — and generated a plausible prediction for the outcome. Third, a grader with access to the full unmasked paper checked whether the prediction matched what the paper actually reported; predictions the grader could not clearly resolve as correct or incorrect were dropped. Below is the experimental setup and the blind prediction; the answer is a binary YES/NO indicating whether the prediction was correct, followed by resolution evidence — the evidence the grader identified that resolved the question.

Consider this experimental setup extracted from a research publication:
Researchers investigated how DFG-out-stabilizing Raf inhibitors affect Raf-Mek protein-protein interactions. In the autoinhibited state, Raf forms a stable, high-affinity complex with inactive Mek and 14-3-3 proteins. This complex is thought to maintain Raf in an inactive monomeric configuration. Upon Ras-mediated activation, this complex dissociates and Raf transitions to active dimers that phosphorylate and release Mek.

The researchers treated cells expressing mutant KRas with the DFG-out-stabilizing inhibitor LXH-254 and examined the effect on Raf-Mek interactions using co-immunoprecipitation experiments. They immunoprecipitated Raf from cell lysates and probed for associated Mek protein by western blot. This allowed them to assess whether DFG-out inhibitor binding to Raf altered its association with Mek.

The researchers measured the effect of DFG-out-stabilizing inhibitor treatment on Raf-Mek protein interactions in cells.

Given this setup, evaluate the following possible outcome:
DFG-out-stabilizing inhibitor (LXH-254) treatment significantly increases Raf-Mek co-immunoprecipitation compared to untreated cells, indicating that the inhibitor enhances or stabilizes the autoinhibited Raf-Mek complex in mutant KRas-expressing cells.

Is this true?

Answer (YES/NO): NO